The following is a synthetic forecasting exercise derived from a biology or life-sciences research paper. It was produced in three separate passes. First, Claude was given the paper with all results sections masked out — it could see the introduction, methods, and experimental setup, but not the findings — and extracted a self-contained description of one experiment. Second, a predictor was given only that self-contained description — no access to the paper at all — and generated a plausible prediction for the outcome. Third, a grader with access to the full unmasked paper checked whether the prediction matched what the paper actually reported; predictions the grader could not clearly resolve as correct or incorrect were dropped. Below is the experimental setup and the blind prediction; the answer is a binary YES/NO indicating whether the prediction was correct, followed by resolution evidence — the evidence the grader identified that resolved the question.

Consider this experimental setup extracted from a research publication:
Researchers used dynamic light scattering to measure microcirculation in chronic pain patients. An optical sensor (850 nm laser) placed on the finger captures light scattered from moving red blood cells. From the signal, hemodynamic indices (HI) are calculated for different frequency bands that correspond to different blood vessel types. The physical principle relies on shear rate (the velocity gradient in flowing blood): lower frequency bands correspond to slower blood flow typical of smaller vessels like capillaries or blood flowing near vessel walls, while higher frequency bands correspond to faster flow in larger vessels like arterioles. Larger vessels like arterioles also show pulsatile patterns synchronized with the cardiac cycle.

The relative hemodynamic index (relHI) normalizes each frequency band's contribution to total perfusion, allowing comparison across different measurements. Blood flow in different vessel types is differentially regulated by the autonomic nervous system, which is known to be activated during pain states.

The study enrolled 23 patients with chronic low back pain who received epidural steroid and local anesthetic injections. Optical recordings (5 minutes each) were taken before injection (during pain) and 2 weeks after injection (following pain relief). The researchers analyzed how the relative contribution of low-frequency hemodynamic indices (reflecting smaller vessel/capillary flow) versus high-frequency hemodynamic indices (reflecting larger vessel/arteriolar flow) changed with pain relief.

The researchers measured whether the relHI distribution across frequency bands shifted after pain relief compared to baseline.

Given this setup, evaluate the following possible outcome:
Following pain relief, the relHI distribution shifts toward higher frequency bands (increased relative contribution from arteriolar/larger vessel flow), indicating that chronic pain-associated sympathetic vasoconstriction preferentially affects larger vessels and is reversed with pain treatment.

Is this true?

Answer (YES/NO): YES